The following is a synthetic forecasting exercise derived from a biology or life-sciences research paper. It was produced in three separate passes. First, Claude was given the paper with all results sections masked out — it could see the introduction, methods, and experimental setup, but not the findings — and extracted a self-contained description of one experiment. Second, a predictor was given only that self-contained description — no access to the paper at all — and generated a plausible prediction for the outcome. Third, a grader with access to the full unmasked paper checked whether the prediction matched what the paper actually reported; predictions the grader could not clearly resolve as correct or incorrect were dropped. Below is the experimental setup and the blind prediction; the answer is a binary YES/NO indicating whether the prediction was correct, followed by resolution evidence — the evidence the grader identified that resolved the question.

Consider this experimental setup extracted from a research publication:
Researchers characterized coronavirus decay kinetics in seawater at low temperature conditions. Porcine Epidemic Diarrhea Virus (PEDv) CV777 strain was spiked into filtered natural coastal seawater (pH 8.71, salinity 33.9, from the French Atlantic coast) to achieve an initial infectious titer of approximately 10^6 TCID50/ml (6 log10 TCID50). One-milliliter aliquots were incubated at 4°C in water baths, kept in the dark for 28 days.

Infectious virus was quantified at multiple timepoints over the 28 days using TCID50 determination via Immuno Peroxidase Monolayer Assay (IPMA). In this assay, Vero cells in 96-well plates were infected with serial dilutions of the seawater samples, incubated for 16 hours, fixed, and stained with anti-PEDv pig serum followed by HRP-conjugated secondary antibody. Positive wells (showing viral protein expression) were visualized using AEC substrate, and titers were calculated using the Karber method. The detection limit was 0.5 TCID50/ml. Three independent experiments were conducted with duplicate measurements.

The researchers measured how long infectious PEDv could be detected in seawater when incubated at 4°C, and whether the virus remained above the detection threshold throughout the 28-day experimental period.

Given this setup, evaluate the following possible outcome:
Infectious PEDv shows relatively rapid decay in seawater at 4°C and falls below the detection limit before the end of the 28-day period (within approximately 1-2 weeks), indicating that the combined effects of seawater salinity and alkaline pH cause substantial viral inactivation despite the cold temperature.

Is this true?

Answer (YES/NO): NO